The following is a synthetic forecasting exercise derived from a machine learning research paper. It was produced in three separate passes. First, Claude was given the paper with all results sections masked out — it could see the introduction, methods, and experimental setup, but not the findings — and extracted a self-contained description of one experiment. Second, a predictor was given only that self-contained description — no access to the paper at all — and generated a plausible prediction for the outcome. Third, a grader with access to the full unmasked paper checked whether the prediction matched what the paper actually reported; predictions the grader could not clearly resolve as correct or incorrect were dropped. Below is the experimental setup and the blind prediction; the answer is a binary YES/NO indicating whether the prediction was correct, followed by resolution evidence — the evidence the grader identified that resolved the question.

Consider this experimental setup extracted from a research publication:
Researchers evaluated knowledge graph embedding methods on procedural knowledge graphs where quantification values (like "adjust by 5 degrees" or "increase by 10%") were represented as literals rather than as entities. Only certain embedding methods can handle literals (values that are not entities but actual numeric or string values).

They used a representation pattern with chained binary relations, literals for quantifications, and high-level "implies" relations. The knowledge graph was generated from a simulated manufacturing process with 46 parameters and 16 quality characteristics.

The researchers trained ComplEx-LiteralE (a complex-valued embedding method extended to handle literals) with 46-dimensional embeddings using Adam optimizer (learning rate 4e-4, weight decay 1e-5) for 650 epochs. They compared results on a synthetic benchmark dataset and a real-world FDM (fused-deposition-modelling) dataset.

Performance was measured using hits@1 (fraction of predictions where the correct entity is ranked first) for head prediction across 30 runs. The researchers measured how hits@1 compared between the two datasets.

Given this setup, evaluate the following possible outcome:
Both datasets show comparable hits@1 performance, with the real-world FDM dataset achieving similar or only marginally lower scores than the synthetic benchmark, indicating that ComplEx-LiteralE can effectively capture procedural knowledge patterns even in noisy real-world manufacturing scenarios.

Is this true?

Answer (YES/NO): NO